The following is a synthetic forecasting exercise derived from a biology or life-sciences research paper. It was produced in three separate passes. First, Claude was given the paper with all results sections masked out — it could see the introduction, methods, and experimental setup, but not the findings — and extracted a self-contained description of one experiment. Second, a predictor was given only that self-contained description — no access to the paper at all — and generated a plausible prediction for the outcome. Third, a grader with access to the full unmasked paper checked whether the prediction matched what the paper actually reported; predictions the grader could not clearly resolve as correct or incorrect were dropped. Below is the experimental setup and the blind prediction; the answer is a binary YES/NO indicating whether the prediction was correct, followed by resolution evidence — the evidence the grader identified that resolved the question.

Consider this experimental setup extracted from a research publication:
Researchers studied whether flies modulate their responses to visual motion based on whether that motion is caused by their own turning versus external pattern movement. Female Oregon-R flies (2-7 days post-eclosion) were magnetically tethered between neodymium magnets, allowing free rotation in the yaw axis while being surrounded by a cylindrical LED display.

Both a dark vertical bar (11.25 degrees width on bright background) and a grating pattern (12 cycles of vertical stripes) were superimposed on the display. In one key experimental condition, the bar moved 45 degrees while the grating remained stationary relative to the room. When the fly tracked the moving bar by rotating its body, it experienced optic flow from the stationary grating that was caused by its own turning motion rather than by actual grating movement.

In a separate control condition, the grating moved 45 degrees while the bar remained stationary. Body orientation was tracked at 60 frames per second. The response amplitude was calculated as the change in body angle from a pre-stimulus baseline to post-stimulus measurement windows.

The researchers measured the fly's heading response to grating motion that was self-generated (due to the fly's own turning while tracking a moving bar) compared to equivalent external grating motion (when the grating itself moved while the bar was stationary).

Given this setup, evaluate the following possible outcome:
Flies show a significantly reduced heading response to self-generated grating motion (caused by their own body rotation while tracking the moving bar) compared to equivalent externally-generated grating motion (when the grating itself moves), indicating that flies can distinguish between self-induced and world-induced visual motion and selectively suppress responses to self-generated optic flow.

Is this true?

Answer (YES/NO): YES